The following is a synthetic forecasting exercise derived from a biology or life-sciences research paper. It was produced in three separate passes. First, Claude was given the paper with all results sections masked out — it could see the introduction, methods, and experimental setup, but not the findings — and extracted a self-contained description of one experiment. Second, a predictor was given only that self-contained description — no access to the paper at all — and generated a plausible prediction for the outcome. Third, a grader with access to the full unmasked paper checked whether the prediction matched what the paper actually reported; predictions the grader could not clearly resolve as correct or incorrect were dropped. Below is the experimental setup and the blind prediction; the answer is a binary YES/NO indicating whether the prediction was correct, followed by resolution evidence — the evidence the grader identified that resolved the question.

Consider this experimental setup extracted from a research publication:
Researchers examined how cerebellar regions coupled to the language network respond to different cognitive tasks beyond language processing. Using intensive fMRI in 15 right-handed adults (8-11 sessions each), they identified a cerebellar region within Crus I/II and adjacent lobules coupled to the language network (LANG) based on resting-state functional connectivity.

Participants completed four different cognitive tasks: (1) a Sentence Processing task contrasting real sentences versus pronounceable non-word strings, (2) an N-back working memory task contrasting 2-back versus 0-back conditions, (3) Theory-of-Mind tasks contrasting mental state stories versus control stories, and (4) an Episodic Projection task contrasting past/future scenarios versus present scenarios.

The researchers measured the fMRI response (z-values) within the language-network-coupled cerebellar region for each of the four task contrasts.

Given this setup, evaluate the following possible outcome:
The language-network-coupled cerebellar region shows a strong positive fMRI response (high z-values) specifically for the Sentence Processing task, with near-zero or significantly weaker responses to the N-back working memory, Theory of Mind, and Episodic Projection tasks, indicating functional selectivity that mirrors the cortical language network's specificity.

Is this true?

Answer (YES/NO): YES